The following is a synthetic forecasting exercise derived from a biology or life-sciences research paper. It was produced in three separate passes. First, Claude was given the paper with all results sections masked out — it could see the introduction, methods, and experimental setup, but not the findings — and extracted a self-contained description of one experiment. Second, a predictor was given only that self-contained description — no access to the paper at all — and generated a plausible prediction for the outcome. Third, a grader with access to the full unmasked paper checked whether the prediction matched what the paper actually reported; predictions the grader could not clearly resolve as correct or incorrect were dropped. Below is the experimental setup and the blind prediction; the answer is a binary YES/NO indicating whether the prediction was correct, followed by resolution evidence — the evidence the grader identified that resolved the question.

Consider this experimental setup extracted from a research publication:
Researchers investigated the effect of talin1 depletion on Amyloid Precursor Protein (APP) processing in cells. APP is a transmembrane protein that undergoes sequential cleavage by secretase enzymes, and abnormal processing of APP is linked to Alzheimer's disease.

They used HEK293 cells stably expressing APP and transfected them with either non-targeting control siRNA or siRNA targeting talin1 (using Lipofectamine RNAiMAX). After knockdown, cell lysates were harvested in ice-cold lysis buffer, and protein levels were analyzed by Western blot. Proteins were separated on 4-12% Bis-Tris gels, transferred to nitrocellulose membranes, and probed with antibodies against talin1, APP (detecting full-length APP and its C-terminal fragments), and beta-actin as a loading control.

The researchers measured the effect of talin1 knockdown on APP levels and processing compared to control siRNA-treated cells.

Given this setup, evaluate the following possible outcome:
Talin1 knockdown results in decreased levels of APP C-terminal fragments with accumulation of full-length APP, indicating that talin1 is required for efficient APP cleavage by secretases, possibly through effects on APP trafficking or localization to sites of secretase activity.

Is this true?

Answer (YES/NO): NO